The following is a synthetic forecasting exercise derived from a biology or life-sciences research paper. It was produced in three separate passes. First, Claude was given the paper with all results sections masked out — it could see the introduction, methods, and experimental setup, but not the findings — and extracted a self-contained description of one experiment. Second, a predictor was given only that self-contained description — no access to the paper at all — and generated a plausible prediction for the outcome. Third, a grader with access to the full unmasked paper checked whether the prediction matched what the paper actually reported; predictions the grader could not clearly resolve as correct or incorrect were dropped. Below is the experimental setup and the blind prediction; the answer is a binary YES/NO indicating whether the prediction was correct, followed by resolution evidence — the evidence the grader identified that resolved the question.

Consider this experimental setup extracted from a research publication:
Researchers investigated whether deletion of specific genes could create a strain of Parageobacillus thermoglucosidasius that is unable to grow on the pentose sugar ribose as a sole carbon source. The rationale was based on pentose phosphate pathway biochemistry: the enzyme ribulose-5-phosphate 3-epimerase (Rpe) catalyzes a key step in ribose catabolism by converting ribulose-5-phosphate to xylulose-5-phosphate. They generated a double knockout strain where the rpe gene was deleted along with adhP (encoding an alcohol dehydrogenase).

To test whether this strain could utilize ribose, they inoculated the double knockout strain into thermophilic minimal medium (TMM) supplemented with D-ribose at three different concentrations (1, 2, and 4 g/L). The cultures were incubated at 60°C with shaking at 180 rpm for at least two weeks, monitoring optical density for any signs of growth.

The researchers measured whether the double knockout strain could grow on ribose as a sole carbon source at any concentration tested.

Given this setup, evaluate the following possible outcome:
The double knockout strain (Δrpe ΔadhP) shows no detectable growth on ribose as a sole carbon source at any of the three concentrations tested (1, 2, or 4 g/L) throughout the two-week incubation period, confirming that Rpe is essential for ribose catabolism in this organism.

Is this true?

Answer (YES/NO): YES